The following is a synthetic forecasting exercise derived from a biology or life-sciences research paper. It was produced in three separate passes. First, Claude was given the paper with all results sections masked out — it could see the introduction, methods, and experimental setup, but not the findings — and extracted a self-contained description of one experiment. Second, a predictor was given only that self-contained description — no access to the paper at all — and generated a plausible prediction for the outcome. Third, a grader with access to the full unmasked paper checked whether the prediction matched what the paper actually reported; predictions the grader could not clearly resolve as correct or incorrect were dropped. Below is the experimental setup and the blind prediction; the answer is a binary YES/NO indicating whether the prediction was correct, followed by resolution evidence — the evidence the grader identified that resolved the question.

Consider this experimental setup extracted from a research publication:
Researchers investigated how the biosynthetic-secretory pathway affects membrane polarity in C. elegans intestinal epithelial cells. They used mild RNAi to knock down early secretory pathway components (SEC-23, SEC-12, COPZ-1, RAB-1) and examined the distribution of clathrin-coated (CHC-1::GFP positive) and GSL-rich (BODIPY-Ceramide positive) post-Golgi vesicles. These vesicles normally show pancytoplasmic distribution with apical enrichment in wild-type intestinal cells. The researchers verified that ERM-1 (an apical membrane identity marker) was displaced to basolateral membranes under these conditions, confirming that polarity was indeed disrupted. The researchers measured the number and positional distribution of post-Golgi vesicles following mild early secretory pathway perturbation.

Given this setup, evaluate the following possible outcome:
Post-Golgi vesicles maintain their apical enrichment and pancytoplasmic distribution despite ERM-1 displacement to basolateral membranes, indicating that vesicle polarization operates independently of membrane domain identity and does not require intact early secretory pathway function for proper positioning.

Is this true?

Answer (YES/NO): YES